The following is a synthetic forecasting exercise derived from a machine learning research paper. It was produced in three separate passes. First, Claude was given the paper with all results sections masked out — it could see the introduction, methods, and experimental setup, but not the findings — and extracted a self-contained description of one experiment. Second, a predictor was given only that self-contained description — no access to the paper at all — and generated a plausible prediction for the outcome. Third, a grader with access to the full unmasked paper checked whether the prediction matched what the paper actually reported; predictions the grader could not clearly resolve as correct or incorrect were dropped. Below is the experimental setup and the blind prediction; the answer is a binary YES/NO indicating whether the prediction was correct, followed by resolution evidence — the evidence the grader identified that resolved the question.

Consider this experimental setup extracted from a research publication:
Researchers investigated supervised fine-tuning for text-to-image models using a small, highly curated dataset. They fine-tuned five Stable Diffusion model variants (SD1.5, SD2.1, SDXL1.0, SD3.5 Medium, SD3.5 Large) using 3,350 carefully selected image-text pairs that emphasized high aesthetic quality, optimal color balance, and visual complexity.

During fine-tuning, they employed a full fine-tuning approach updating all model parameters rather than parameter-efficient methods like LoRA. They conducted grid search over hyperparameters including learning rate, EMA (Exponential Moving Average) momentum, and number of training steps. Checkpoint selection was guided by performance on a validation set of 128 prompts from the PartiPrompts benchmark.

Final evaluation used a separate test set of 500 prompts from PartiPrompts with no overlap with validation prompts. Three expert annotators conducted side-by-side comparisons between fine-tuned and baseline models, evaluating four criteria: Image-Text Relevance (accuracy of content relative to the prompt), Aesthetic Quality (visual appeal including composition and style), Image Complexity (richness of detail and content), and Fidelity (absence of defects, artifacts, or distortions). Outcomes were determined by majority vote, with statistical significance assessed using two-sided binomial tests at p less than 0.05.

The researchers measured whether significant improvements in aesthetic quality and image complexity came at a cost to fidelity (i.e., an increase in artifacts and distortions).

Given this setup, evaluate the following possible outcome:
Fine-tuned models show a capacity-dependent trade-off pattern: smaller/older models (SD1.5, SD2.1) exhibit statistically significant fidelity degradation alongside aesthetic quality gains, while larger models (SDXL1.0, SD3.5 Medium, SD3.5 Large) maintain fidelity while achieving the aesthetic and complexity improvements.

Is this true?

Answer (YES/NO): NO